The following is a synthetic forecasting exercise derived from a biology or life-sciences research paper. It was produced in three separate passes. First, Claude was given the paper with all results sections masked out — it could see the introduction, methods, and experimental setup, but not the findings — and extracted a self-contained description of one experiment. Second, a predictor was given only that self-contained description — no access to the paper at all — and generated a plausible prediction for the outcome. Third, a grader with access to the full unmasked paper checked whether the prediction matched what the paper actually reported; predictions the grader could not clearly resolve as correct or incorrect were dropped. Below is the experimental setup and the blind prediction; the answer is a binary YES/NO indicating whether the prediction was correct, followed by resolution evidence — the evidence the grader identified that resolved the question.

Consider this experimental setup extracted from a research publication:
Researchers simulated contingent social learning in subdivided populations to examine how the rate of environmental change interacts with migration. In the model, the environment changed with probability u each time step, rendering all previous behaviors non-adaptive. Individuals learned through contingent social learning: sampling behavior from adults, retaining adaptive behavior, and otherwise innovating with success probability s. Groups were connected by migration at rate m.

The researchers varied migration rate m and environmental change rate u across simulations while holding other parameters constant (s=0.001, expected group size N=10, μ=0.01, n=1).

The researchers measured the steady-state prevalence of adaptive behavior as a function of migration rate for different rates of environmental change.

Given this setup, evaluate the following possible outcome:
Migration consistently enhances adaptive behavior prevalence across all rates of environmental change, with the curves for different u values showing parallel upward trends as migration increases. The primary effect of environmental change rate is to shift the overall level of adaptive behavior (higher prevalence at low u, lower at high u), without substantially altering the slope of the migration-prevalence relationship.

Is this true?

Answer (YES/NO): NO